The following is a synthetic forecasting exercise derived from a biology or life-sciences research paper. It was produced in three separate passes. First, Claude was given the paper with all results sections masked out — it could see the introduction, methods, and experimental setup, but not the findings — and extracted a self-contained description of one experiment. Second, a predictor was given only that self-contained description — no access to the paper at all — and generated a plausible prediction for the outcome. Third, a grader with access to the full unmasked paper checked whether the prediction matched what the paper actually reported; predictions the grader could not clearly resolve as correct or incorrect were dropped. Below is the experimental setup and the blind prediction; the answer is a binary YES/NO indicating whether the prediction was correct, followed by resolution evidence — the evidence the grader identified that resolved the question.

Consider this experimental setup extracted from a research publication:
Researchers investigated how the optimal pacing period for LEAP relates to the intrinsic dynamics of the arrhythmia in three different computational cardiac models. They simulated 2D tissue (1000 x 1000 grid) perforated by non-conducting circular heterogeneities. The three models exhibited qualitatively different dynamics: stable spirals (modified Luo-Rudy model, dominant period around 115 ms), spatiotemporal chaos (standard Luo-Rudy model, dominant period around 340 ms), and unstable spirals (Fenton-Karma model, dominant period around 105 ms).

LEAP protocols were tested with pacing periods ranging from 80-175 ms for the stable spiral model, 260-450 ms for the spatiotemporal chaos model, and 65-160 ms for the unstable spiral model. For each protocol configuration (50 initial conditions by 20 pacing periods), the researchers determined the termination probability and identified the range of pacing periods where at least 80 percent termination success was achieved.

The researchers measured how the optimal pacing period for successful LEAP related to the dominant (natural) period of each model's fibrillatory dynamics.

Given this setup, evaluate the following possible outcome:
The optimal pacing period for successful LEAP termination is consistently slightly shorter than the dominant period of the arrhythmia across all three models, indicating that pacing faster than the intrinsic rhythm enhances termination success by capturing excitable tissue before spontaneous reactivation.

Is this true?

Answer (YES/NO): NO